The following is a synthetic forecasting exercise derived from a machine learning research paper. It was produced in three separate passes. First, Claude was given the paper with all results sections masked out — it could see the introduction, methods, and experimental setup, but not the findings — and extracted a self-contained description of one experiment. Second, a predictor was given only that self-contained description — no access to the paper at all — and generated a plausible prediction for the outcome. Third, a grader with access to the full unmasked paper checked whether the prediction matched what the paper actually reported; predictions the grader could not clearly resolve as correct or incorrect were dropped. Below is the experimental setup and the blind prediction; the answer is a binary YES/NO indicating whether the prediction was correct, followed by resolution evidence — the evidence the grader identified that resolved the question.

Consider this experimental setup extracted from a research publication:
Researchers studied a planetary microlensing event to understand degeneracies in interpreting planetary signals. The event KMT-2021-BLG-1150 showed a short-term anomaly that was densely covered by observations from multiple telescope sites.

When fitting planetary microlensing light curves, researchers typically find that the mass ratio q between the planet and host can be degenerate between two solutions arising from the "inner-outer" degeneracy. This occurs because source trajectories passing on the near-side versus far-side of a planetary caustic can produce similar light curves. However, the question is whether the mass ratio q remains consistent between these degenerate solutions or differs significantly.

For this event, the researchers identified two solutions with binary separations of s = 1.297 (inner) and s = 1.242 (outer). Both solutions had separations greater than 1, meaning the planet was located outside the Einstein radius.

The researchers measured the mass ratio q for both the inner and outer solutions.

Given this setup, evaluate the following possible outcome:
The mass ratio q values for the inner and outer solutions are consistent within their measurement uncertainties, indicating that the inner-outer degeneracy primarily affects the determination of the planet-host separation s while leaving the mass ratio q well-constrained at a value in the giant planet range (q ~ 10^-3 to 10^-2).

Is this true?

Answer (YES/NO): YES